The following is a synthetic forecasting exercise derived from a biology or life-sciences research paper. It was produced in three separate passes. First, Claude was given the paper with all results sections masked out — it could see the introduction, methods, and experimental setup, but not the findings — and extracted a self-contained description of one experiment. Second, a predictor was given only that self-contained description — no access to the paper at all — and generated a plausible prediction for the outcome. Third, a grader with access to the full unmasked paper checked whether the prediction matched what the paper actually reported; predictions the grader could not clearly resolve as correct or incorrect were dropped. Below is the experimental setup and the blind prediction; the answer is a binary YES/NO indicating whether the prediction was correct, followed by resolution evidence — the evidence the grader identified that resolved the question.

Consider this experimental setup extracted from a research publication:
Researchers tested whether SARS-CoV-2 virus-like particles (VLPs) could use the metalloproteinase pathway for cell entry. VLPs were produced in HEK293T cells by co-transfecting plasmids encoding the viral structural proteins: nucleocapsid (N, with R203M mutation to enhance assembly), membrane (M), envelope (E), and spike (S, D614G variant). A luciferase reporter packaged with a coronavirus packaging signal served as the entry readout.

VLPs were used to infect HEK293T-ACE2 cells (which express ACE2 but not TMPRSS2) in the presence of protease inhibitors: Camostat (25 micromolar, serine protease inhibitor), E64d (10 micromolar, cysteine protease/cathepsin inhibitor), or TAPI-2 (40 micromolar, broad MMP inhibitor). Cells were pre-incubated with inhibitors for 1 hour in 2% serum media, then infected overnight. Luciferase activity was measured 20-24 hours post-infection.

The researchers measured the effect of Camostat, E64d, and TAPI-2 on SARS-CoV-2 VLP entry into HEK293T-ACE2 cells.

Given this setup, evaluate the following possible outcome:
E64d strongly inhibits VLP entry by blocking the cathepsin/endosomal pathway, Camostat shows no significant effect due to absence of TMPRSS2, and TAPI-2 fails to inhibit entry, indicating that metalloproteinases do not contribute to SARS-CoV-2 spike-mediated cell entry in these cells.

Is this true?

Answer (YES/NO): NO